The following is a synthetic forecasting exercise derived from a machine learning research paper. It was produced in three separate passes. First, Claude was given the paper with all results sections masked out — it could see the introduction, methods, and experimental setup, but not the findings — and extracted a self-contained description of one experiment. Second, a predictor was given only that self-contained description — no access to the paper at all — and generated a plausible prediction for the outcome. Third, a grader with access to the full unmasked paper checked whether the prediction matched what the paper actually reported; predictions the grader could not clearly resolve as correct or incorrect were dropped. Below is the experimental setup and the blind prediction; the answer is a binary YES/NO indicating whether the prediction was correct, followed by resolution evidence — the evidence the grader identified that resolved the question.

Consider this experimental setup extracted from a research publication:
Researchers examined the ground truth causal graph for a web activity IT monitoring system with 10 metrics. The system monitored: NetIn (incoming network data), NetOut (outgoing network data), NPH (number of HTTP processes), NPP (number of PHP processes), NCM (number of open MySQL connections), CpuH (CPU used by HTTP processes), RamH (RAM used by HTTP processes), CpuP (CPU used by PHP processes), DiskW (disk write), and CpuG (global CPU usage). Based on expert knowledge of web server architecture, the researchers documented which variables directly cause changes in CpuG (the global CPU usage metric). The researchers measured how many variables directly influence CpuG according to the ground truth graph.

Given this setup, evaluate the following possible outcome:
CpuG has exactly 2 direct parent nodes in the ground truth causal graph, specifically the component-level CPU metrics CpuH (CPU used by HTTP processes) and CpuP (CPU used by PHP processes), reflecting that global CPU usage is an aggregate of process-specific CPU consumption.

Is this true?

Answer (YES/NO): NO